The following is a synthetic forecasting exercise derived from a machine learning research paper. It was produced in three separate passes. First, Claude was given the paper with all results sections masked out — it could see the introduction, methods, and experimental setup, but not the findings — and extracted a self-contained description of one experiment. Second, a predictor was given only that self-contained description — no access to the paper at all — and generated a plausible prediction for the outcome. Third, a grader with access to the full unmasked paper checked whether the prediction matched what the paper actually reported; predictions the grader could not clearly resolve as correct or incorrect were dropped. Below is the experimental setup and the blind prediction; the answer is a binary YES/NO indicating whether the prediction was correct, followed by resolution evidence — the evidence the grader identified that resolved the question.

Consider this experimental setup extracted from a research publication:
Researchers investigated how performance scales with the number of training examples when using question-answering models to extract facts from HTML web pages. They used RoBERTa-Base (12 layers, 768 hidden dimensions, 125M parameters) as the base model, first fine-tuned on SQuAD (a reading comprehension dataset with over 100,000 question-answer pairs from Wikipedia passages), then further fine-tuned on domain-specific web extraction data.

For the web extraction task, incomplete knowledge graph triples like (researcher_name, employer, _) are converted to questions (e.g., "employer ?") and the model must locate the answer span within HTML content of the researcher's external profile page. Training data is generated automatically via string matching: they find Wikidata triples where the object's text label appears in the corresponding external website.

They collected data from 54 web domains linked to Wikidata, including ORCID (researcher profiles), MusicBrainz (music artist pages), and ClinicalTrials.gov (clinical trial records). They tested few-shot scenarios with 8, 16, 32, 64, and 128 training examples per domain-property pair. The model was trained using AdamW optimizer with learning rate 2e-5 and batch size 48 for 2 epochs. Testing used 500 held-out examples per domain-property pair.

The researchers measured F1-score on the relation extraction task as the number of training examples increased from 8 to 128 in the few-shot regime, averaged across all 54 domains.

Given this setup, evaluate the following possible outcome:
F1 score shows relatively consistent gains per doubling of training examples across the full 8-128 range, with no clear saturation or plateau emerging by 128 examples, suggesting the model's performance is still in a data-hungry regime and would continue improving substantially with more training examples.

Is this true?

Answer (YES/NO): NO